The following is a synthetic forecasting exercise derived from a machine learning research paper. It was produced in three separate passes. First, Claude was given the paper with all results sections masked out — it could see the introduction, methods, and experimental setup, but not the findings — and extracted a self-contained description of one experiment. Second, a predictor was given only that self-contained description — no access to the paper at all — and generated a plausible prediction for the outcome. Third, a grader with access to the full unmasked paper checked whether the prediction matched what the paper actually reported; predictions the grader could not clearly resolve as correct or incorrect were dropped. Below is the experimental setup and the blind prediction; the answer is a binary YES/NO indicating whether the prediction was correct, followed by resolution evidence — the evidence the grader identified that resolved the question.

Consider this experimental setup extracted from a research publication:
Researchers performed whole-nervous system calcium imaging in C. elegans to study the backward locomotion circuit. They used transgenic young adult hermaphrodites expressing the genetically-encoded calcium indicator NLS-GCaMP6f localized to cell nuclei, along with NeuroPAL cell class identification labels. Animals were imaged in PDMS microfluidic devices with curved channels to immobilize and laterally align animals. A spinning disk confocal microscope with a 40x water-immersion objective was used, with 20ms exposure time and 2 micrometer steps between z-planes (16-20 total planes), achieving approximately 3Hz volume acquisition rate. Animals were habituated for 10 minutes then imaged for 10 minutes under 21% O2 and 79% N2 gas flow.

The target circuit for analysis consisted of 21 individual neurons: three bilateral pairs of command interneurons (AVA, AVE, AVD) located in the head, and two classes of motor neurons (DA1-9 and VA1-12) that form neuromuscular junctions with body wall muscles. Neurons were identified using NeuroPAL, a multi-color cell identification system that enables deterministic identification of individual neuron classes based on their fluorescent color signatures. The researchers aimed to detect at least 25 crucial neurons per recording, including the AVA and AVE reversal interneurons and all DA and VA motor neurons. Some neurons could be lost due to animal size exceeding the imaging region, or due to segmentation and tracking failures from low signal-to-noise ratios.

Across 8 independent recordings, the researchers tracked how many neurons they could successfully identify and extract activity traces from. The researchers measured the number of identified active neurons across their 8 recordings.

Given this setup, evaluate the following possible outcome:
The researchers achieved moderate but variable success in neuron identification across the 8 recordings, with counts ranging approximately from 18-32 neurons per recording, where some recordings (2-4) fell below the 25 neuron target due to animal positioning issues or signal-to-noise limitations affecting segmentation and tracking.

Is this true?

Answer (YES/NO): NO